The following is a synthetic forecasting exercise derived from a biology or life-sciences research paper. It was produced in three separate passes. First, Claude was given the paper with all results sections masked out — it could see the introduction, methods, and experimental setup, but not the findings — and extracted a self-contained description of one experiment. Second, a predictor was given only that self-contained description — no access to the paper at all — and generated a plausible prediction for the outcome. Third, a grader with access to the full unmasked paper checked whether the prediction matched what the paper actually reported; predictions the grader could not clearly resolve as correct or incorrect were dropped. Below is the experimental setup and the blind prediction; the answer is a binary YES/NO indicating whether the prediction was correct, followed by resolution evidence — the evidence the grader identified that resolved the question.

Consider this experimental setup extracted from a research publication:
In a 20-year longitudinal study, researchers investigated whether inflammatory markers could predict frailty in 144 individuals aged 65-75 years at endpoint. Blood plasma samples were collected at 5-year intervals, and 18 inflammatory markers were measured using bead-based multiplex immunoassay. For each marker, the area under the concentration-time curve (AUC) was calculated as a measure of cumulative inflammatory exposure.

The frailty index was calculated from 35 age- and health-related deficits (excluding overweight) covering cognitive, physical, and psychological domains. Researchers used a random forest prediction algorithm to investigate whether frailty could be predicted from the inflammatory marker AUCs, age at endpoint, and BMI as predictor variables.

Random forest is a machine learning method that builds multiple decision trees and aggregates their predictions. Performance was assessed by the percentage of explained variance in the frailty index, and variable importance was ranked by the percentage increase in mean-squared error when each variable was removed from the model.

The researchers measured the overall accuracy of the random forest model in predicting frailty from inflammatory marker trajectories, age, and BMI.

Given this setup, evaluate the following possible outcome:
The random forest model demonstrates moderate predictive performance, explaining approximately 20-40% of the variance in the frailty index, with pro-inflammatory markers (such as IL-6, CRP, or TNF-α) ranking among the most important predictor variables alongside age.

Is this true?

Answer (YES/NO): NO